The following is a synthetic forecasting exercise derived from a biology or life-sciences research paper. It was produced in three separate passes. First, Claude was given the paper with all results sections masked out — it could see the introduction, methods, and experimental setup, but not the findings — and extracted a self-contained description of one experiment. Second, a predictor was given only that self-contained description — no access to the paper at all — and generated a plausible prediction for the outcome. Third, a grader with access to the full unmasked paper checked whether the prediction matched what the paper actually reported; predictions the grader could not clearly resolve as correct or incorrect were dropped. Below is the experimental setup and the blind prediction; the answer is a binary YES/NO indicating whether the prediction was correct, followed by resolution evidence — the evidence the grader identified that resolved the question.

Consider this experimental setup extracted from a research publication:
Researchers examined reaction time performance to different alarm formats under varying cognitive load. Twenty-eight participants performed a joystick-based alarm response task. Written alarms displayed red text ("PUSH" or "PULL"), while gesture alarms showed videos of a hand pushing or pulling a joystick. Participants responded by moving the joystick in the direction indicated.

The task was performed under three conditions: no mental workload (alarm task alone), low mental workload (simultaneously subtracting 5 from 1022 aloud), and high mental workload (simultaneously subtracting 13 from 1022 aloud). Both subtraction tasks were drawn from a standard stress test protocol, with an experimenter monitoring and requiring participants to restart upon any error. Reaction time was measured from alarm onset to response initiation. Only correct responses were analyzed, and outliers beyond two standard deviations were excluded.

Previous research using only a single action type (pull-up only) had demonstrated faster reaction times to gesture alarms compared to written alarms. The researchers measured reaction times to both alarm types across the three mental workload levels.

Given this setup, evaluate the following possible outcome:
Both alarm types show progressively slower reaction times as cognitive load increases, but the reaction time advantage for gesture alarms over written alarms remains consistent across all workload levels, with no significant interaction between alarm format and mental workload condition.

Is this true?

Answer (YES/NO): YES